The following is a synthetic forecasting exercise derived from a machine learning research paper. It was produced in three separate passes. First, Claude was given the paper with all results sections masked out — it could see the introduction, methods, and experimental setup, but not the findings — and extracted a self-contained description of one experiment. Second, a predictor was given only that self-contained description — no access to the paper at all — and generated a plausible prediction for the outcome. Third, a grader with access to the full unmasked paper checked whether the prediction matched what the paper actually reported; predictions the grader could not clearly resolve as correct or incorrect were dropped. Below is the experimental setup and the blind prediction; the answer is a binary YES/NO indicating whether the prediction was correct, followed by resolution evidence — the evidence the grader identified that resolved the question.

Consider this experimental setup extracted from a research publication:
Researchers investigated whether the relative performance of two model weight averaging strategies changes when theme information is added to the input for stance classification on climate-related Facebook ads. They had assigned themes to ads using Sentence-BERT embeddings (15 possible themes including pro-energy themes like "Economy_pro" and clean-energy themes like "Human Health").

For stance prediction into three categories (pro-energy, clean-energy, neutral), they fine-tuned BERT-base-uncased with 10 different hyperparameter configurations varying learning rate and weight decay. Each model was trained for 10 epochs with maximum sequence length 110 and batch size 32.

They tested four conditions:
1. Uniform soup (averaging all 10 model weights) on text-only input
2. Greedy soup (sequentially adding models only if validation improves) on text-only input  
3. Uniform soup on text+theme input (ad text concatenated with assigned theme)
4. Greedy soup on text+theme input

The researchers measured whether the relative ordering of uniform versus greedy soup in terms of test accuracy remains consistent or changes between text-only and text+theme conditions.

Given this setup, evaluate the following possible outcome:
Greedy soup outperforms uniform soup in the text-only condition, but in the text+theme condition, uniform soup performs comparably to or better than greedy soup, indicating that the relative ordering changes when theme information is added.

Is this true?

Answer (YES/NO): NO